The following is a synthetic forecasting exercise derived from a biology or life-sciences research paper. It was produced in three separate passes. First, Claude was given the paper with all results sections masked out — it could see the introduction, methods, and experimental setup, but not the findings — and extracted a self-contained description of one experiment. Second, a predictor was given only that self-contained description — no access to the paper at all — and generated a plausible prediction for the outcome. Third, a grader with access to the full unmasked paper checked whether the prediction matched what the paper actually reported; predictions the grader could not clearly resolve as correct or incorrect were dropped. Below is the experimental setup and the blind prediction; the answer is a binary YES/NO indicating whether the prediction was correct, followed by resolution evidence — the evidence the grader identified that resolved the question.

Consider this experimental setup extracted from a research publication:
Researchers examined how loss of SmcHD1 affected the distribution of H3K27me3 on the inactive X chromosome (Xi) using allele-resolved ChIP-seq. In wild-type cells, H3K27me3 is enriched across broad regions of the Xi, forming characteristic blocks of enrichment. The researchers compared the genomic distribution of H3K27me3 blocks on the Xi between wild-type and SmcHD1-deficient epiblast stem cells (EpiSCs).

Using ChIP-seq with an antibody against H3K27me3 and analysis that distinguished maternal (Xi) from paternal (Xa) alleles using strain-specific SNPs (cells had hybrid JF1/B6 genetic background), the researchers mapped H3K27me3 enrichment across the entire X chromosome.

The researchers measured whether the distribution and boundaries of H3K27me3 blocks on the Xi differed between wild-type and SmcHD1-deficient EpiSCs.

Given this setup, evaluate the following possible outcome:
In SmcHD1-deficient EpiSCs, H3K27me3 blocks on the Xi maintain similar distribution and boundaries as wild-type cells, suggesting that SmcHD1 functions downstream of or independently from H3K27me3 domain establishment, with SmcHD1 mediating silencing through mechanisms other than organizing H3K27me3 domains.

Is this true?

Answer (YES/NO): NO